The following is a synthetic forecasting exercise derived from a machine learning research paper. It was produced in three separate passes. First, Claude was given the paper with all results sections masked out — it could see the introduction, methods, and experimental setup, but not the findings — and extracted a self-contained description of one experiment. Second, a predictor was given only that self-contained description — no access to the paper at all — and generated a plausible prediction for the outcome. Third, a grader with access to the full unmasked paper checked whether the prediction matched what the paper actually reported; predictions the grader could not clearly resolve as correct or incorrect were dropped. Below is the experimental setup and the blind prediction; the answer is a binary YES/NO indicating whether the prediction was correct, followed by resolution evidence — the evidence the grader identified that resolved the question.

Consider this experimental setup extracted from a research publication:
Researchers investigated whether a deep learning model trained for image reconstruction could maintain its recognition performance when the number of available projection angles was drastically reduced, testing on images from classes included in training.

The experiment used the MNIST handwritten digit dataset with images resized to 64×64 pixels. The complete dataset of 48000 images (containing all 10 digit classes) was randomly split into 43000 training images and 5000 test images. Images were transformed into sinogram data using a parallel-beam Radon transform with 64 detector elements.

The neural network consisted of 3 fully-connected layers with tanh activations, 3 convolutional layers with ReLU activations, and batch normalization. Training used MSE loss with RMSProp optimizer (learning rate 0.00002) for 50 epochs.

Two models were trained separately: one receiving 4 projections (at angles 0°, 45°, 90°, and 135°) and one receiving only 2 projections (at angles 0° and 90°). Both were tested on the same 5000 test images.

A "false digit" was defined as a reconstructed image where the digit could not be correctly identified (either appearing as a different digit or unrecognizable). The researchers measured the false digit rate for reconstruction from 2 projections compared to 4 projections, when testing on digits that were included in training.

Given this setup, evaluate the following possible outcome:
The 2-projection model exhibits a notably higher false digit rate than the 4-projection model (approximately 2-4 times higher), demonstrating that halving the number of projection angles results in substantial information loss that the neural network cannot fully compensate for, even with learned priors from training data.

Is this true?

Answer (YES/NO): YES